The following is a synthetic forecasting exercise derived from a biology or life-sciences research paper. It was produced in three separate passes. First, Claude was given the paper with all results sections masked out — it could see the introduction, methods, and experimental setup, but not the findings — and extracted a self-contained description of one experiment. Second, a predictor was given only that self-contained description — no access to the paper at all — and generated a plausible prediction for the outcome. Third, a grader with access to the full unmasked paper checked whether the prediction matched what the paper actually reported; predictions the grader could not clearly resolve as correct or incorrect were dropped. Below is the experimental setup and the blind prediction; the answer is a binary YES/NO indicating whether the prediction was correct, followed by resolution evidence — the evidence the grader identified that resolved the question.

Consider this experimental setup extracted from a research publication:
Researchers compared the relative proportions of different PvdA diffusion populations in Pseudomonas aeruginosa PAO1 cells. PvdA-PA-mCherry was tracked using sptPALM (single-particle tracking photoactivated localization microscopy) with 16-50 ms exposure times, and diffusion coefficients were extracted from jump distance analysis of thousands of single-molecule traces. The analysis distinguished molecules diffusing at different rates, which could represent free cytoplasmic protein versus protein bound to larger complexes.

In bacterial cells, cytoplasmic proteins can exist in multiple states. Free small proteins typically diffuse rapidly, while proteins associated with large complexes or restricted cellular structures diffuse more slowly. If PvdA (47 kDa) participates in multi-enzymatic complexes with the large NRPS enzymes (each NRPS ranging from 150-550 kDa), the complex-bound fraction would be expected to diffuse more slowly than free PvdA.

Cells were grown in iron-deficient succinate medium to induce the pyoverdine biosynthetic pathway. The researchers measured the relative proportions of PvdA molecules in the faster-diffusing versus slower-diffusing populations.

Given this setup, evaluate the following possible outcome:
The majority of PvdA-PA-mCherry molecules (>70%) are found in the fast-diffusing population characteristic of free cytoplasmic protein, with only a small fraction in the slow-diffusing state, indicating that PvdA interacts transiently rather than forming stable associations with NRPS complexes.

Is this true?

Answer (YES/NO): NO